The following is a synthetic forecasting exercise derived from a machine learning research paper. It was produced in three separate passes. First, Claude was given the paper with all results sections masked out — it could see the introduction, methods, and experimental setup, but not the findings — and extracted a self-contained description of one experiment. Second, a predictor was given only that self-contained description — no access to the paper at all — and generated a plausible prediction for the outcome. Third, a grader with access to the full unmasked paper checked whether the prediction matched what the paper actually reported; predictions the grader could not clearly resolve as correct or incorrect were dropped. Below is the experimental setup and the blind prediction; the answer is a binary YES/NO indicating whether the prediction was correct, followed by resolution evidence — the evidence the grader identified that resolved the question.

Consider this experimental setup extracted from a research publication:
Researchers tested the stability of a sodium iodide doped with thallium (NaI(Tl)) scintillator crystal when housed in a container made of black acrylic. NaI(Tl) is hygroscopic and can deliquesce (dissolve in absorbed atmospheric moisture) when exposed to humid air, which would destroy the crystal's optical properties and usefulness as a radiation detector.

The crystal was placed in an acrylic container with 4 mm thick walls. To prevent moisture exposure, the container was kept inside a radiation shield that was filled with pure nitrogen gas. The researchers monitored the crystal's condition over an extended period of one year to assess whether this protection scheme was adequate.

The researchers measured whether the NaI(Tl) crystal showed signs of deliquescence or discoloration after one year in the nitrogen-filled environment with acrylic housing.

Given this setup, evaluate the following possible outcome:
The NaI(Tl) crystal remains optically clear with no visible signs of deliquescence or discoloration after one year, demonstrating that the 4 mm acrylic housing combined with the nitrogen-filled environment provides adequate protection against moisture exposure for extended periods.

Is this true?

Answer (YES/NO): YES